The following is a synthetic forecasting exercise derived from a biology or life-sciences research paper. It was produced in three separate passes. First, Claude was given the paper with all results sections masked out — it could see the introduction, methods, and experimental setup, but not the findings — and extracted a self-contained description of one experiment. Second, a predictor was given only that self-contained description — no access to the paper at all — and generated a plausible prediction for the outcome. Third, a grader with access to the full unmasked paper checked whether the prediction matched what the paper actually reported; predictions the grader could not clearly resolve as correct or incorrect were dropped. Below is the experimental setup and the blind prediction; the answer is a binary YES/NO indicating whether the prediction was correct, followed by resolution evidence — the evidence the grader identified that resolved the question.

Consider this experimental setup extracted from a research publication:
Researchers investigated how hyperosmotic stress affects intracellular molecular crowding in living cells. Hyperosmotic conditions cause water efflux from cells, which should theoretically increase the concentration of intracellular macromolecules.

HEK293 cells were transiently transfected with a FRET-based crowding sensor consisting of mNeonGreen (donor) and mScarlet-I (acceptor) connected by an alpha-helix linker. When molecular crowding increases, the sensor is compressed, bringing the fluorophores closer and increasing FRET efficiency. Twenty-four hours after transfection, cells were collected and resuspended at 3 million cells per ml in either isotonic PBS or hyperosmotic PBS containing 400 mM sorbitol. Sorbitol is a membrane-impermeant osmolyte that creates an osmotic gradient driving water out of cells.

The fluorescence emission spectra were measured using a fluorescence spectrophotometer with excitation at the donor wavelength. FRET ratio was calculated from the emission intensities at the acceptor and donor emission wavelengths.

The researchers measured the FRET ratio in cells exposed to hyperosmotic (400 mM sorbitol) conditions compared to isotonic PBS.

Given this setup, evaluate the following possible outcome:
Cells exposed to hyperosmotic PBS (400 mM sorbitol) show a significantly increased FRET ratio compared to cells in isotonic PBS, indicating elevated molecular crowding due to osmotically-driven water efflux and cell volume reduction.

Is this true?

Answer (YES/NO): YES